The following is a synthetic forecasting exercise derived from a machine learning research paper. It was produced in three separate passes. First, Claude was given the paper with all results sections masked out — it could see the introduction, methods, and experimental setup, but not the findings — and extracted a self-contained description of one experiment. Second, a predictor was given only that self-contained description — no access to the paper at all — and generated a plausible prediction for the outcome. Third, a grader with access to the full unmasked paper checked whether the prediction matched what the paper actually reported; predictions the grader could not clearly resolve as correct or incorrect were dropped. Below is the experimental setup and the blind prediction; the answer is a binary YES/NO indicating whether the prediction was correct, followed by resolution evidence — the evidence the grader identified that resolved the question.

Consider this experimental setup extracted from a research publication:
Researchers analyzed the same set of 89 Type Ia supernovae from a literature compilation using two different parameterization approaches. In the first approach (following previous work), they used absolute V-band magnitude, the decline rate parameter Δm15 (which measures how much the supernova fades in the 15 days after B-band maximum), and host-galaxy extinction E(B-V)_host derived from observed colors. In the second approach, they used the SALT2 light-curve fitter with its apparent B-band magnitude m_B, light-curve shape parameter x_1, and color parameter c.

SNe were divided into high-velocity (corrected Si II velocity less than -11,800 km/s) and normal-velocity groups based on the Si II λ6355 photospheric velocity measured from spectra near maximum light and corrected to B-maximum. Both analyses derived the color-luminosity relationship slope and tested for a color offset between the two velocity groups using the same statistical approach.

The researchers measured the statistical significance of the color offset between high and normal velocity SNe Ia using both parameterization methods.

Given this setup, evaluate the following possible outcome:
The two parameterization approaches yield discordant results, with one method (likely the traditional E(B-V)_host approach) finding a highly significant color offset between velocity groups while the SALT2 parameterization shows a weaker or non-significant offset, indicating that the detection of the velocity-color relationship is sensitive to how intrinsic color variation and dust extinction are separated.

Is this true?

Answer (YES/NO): YES